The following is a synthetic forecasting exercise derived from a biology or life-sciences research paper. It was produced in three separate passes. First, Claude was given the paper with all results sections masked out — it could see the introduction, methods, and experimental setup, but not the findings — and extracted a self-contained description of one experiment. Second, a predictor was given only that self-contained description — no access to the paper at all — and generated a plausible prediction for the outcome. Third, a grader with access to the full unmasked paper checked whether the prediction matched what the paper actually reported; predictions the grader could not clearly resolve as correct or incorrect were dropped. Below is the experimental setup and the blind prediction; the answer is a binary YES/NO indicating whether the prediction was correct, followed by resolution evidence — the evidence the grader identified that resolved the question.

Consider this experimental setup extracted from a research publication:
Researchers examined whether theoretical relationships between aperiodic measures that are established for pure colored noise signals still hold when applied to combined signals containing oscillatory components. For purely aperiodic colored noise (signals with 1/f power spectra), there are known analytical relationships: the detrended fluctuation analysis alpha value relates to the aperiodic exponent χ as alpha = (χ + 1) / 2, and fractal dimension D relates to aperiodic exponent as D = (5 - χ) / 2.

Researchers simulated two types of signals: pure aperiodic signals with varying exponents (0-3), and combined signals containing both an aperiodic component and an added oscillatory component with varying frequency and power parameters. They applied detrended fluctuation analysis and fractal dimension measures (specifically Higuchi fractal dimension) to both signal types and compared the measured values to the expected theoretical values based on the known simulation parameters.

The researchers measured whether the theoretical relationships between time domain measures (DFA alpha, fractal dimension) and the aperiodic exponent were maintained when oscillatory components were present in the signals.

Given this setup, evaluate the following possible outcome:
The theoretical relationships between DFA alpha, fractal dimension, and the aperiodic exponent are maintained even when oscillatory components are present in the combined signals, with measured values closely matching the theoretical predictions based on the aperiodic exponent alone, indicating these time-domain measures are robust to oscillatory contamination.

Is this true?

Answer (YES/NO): NO